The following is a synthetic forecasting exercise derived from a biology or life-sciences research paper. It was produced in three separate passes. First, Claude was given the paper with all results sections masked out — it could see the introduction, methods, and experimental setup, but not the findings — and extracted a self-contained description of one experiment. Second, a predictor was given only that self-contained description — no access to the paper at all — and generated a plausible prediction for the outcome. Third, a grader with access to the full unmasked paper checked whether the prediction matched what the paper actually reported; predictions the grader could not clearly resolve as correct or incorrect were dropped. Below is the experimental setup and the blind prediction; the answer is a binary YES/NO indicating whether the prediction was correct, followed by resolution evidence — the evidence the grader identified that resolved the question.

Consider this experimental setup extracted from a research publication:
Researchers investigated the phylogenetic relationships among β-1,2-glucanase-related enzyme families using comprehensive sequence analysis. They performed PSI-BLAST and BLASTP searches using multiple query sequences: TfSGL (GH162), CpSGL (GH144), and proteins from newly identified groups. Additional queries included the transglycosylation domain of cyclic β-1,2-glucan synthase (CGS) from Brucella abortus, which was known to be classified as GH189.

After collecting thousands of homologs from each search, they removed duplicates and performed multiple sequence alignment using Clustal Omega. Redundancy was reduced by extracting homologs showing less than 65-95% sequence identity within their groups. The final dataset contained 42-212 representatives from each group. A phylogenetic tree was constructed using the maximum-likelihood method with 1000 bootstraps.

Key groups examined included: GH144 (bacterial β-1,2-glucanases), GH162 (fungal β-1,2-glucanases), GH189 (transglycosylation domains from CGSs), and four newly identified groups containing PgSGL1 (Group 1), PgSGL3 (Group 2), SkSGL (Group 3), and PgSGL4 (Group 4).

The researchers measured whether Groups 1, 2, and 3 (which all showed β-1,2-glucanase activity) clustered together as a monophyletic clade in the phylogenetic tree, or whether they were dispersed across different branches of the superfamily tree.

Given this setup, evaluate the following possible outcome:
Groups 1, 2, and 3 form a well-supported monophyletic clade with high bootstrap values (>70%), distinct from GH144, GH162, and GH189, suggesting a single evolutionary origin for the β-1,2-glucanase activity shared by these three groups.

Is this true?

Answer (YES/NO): NO